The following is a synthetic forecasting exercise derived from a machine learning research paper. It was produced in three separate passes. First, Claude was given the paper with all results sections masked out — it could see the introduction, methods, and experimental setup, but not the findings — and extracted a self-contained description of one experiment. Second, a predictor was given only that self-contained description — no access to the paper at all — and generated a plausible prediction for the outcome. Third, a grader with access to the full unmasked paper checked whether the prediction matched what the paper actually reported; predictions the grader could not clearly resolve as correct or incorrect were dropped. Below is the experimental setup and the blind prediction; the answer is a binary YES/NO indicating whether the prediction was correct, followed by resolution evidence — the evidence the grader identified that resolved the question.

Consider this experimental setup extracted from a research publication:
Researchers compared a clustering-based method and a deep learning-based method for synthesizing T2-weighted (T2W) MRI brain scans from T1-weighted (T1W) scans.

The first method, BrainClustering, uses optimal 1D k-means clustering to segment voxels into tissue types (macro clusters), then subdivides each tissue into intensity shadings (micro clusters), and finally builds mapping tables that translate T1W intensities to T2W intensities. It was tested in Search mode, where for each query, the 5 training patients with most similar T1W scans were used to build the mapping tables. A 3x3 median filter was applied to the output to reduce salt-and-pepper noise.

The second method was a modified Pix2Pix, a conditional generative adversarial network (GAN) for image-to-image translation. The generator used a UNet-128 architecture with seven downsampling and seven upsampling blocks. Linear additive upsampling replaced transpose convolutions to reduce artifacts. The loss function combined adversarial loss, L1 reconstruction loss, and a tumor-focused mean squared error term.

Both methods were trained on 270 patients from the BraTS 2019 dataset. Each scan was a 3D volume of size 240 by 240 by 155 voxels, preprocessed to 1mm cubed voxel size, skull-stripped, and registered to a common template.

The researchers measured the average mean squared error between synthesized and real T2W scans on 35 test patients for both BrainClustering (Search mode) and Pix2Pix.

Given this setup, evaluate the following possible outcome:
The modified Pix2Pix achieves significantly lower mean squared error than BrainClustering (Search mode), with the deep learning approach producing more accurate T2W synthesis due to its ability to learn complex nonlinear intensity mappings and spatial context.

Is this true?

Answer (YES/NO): NO